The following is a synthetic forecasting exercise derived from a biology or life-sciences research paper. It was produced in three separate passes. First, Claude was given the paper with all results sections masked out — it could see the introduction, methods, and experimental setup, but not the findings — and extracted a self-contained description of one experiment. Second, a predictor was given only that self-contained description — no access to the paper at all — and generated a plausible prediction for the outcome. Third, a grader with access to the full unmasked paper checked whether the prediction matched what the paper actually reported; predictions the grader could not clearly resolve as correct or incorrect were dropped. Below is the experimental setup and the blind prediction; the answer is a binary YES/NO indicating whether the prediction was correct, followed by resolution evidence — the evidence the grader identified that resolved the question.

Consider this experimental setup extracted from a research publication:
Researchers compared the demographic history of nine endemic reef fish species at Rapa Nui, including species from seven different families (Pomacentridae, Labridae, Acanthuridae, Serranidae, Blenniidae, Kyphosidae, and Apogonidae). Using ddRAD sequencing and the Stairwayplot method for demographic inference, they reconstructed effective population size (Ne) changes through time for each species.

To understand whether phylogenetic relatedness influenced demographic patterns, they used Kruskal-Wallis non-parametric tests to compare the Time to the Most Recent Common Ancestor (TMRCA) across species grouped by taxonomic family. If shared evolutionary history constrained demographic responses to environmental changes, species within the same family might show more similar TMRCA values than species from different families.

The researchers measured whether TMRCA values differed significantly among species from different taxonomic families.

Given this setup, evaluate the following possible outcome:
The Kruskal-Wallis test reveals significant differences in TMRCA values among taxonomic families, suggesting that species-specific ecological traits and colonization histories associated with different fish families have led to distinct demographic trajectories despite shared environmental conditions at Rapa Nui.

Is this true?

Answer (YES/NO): NO